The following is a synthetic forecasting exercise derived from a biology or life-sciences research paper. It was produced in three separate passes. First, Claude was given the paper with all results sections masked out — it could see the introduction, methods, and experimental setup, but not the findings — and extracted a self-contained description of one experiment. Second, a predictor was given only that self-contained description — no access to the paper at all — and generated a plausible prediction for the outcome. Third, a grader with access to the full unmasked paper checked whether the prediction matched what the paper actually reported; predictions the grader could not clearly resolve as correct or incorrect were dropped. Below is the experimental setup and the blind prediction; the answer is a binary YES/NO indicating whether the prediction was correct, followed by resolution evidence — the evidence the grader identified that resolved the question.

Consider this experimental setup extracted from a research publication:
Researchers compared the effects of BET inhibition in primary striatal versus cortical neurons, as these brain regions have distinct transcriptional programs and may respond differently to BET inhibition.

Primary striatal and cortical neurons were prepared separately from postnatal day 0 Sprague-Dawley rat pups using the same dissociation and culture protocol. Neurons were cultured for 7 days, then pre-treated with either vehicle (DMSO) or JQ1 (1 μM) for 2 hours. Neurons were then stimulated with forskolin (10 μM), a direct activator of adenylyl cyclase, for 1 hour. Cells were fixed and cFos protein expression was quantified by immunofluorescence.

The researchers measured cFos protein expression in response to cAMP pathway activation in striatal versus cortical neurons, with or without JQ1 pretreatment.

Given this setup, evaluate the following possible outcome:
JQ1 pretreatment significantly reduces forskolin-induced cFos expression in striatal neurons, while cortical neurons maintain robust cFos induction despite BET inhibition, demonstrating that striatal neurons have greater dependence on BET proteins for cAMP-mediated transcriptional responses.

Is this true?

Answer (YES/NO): NO